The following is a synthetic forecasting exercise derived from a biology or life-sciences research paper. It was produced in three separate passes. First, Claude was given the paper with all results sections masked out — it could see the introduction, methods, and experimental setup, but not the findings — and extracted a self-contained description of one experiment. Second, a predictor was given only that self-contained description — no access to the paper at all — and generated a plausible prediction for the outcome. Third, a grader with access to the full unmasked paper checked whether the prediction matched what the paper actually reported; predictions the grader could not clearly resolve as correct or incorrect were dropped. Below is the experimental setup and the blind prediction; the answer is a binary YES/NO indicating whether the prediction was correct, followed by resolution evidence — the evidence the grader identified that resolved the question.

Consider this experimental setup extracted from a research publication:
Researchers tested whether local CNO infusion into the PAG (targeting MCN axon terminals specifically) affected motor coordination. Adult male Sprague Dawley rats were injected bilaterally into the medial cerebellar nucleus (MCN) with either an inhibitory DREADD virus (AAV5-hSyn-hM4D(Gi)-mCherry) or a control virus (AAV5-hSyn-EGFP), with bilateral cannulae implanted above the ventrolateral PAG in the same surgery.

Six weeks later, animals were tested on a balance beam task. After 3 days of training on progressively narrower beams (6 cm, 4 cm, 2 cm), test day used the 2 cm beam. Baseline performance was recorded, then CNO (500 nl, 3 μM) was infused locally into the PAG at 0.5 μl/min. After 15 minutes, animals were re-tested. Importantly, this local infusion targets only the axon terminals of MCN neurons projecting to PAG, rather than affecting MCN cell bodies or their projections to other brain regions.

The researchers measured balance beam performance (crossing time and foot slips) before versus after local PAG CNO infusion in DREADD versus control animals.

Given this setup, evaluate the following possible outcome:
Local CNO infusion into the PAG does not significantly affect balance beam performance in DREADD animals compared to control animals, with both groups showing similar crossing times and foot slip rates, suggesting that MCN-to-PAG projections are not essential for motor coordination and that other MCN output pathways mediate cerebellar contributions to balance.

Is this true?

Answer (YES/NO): YES